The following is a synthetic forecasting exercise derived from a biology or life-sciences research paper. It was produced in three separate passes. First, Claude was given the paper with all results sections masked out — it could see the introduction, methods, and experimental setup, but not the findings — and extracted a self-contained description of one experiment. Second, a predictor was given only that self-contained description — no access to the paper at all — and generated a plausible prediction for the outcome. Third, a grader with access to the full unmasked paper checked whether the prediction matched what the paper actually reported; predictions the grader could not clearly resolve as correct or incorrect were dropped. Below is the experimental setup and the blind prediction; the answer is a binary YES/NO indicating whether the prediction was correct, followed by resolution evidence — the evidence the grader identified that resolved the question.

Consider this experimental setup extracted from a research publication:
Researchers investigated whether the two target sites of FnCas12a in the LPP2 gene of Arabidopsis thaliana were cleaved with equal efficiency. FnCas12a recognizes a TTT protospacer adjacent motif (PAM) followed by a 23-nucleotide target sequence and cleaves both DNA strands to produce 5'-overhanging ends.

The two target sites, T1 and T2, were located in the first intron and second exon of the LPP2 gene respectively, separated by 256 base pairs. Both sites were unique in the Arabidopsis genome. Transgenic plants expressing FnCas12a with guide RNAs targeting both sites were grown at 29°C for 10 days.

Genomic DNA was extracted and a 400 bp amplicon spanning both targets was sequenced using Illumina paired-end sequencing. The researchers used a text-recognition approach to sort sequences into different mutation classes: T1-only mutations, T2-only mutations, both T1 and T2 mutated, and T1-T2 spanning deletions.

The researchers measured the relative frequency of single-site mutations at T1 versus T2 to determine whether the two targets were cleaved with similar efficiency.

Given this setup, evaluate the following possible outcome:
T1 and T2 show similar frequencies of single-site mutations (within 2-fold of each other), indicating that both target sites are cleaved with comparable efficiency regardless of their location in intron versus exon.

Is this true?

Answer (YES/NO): NO